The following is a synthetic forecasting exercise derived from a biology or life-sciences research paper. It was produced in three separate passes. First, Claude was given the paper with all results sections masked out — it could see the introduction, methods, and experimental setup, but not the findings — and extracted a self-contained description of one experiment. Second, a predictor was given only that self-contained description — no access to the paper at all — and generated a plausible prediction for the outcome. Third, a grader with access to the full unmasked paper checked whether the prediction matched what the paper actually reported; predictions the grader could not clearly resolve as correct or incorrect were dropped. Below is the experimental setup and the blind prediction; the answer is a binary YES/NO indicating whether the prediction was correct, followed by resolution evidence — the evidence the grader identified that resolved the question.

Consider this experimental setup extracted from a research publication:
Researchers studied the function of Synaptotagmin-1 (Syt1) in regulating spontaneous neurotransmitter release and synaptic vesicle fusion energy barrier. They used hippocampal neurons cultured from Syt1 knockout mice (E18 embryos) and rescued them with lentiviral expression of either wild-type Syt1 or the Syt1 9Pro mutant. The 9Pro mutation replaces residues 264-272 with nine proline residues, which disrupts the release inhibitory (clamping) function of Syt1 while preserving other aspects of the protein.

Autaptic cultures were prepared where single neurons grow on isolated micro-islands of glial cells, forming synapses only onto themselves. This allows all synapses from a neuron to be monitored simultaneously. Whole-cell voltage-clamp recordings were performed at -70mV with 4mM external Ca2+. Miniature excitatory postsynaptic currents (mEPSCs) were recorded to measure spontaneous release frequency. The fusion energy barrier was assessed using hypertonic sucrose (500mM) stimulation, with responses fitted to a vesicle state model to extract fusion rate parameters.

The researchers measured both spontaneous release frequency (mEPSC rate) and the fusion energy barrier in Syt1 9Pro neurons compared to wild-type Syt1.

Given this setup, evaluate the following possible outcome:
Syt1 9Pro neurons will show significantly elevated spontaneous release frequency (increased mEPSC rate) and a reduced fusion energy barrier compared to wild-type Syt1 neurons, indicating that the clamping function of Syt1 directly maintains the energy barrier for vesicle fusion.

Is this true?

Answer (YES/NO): NO